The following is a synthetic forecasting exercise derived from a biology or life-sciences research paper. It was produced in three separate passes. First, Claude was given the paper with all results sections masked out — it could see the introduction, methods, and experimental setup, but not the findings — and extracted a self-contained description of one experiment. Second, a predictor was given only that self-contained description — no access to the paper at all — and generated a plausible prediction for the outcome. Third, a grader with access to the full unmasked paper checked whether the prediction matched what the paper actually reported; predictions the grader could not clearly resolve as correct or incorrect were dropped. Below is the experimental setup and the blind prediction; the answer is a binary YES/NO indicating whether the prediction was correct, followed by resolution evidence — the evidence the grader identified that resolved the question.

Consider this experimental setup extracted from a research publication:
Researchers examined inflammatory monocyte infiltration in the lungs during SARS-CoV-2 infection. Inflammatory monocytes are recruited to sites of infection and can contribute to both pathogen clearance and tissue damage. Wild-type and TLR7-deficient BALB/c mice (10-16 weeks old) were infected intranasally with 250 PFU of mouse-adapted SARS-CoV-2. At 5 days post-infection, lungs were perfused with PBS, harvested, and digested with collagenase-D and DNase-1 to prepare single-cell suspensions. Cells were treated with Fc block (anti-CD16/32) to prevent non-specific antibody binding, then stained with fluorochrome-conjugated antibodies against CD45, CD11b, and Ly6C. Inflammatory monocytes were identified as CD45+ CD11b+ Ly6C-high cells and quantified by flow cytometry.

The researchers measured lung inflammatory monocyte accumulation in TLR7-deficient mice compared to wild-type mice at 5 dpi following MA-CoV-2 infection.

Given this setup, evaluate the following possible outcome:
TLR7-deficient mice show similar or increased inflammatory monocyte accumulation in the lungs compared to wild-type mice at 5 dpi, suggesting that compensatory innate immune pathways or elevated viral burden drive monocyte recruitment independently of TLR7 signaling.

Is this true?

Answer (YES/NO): YES